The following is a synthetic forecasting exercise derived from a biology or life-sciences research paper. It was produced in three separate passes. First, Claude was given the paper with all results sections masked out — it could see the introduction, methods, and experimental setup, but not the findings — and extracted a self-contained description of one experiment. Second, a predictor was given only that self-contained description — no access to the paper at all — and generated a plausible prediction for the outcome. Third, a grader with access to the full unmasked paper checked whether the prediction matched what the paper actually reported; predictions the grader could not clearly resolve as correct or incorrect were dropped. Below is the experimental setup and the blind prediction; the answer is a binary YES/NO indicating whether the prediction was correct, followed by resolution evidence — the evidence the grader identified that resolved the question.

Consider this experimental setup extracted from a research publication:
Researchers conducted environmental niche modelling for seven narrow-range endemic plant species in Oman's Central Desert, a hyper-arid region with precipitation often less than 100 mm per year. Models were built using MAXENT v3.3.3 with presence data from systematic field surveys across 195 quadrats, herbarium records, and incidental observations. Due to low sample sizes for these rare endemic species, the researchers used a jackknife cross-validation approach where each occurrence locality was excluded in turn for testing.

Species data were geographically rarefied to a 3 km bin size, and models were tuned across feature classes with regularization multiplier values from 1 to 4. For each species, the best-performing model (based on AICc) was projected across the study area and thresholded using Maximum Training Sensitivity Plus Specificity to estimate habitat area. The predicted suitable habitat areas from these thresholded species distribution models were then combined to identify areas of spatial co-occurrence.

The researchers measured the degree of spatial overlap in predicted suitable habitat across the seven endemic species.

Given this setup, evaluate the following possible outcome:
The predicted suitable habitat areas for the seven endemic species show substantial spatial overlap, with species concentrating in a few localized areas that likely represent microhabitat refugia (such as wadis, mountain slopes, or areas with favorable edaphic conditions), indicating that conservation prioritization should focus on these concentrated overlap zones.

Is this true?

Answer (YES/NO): NO